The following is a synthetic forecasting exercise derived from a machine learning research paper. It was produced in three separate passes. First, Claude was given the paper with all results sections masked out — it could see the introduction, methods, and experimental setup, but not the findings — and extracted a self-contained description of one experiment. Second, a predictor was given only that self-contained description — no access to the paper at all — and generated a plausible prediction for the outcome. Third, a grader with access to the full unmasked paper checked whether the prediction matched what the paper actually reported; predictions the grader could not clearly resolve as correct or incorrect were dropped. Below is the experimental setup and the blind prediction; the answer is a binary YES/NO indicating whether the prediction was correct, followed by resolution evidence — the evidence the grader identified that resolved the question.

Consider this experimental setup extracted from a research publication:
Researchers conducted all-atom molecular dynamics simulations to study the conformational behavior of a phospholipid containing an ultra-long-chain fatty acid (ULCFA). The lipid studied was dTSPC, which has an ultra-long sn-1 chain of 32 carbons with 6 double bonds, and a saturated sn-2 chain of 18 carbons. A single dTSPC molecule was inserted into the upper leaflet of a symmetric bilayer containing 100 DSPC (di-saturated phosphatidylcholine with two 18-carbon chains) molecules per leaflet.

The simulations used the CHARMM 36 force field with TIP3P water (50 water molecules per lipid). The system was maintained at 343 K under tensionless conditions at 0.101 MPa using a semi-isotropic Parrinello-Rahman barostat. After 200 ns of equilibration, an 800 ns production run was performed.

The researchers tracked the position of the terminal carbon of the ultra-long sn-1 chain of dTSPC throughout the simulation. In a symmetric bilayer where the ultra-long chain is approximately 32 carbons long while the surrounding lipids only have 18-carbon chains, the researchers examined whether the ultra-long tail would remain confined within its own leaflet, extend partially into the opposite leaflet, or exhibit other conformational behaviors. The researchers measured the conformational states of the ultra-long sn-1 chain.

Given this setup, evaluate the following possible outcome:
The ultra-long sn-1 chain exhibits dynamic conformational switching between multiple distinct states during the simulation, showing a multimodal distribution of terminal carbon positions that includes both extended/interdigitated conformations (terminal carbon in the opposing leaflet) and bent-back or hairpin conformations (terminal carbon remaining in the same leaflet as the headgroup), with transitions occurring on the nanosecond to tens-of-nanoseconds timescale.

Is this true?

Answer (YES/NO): YES